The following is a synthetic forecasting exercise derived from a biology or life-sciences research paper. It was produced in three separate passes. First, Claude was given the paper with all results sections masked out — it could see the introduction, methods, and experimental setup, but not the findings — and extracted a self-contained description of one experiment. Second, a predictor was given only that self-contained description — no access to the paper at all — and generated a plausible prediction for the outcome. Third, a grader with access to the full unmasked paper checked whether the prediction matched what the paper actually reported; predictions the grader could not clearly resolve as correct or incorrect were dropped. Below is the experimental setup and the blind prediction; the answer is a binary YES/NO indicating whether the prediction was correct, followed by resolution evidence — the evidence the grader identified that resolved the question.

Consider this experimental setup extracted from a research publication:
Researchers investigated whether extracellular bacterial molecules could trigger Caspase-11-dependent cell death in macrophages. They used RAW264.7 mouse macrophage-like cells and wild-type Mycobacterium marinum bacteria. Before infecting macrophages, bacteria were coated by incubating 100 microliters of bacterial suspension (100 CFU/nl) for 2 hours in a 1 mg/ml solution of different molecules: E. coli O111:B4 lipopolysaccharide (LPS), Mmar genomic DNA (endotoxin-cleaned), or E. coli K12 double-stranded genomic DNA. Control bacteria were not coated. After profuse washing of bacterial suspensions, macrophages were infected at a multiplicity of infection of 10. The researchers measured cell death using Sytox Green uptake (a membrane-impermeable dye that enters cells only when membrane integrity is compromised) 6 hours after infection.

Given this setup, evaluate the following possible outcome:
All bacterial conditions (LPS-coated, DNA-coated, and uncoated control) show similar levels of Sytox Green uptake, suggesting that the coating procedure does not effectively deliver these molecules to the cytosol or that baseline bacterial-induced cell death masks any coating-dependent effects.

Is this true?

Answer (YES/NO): NO